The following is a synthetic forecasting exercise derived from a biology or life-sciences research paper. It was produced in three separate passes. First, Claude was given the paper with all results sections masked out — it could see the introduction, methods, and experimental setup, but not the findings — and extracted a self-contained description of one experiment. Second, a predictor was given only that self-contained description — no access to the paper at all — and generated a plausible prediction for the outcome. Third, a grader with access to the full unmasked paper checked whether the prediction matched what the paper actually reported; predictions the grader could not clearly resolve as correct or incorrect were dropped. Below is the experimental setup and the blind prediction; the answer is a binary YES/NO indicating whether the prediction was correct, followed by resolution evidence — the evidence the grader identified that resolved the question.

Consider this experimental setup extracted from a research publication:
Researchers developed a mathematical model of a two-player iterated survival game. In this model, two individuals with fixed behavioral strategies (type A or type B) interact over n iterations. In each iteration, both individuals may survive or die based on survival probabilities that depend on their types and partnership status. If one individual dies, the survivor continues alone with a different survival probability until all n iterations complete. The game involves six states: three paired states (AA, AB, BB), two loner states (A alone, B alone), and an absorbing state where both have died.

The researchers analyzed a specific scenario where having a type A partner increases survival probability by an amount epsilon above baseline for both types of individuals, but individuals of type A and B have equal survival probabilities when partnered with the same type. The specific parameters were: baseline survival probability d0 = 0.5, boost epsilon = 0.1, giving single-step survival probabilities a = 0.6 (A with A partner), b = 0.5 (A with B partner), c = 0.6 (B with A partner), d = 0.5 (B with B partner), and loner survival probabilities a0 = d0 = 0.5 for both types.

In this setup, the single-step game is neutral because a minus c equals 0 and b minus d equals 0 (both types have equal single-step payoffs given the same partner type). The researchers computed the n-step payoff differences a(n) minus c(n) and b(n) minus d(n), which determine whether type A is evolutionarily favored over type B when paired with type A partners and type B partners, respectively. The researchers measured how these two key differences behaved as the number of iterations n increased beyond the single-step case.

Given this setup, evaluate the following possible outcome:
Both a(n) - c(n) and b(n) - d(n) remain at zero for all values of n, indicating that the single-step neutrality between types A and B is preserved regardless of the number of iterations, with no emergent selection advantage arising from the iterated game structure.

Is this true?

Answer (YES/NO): NO